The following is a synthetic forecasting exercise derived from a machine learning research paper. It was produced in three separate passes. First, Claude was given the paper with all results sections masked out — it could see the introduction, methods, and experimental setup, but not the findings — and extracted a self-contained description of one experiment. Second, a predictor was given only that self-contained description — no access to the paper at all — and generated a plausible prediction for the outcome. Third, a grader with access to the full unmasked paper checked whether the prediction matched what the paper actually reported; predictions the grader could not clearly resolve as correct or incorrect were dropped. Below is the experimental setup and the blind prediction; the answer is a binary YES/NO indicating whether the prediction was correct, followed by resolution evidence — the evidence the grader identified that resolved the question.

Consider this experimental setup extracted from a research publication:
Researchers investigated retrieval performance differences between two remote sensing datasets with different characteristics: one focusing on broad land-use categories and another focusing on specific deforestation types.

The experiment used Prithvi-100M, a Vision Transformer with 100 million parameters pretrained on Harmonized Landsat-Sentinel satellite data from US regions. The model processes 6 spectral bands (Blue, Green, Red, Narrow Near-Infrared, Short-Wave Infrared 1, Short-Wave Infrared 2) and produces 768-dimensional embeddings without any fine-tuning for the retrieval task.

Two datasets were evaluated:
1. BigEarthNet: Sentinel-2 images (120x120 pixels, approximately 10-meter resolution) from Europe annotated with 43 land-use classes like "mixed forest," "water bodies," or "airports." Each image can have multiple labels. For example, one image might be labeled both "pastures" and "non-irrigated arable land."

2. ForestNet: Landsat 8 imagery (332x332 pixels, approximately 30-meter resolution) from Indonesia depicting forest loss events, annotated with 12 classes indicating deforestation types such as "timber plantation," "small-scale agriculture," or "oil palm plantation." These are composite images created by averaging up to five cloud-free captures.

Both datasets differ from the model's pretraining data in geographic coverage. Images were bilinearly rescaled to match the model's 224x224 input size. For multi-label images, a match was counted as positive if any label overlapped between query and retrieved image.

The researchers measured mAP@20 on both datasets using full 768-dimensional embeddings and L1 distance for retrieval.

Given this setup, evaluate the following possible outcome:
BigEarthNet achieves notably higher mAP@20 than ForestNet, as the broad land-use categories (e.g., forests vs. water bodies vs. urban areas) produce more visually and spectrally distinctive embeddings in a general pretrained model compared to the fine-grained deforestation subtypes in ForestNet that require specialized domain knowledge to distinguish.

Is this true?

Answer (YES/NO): YES